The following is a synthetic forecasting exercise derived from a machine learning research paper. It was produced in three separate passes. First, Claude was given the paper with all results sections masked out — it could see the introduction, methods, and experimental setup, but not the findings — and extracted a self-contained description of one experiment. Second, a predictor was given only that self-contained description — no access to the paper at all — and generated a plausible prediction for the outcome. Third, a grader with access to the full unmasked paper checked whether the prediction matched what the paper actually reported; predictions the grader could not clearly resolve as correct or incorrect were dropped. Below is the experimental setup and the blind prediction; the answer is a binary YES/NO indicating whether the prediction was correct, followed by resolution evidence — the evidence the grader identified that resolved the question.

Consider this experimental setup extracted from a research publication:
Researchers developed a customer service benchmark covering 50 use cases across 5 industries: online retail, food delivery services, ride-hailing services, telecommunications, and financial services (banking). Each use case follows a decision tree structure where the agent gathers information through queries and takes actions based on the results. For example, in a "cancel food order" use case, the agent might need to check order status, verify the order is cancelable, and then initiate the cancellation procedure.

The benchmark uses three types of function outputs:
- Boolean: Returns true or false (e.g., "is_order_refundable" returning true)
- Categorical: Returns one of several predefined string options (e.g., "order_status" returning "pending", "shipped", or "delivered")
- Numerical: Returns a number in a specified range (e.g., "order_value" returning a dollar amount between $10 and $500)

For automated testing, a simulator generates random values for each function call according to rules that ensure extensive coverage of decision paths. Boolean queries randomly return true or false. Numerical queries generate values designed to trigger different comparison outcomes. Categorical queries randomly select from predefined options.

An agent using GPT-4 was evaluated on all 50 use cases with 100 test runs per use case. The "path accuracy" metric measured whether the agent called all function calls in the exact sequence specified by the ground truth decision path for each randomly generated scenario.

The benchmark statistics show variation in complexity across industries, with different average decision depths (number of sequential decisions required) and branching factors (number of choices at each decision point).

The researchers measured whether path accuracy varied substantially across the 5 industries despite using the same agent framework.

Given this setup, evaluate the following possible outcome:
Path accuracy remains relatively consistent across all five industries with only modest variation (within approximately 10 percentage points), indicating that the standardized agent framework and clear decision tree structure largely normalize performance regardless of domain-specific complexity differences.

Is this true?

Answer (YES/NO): YES